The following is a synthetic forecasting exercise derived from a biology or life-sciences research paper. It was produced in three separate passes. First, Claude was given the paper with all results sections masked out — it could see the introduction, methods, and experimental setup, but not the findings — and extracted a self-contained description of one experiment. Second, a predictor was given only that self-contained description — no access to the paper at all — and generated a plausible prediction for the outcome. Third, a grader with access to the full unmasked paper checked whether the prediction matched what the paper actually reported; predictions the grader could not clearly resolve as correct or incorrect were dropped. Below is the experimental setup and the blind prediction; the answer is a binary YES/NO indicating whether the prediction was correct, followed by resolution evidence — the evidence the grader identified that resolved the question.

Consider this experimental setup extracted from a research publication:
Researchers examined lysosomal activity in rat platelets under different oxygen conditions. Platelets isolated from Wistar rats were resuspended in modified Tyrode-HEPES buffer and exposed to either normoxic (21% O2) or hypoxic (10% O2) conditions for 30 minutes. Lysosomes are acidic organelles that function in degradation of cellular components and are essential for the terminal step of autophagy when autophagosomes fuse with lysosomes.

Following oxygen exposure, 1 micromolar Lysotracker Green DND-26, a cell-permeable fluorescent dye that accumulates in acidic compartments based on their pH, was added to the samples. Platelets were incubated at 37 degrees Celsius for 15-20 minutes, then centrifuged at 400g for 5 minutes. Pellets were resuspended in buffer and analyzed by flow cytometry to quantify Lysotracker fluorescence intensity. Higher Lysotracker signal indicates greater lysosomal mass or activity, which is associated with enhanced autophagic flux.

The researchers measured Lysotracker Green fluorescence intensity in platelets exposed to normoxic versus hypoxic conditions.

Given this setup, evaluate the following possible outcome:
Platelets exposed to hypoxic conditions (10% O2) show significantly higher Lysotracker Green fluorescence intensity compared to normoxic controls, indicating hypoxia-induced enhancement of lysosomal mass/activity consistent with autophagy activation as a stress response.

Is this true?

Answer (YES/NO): YES